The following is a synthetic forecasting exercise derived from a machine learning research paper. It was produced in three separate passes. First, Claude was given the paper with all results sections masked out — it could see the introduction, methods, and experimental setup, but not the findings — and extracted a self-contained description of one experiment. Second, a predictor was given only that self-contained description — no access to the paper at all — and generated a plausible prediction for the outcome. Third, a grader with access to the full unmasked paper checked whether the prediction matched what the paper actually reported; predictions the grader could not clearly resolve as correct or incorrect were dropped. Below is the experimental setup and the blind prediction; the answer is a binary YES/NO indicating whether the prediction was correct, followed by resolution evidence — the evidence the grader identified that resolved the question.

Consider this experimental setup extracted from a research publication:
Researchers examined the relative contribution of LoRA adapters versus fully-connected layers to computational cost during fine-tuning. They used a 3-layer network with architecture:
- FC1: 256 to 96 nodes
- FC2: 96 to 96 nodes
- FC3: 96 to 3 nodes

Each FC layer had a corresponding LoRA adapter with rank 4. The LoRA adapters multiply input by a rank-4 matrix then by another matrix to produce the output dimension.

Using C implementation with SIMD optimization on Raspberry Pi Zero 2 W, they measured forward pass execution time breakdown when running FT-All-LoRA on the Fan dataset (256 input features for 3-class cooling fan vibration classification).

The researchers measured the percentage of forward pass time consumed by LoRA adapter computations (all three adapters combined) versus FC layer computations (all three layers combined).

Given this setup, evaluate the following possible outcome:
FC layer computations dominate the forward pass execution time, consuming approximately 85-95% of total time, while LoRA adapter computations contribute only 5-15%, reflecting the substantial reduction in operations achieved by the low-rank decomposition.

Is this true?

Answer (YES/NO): YES